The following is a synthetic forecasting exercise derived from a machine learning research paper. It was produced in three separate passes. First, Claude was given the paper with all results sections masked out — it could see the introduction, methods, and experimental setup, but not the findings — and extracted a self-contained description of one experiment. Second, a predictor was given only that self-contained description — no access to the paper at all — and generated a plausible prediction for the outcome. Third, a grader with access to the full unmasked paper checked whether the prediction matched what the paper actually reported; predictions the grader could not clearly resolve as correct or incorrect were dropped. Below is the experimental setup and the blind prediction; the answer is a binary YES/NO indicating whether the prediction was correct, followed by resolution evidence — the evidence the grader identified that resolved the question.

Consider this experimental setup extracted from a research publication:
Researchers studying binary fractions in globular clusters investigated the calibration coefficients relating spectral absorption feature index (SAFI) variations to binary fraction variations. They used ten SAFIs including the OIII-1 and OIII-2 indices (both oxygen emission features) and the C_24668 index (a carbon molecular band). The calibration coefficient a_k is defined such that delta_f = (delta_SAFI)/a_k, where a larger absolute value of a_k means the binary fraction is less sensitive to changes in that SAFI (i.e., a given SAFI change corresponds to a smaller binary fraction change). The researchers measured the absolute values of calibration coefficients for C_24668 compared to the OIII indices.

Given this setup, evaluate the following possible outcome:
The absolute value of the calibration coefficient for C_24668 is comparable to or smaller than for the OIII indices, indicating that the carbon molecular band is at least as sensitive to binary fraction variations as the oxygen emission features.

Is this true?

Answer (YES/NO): NO